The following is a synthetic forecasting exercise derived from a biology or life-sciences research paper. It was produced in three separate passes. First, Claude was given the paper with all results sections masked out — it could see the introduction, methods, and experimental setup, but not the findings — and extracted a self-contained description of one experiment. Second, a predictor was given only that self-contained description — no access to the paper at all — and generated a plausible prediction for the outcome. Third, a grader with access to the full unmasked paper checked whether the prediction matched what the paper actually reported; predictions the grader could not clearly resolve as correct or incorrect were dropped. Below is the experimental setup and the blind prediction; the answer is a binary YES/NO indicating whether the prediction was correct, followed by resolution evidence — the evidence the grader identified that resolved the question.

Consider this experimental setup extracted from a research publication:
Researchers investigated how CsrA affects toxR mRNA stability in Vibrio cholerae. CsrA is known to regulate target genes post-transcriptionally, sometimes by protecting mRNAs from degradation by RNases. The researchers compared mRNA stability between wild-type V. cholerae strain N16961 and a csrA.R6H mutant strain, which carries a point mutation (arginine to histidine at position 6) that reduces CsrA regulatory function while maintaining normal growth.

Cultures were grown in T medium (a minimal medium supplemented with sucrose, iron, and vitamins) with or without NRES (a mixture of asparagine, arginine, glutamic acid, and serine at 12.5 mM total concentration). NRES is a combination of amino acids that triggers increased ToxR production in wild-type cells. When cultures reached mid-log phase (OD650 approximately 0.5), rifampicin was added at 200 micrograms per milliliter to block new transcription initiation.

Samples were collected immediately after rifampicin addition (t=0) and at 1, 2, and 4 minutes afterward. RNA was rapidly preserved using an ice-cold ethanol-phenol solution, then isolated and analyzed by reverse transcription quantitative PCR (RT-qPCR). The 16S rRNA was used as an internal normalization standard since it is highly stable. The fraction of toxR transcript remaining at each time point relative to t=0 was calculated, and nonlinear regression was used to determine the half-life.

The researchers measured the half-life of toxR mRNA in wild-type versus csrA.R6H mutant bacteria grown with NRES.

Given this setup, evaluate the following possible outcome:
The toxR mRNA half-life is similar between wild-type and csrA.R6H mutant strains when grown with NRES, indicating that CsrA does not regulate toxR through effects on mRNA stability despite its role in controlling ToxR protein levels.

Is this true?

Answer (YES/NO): NO